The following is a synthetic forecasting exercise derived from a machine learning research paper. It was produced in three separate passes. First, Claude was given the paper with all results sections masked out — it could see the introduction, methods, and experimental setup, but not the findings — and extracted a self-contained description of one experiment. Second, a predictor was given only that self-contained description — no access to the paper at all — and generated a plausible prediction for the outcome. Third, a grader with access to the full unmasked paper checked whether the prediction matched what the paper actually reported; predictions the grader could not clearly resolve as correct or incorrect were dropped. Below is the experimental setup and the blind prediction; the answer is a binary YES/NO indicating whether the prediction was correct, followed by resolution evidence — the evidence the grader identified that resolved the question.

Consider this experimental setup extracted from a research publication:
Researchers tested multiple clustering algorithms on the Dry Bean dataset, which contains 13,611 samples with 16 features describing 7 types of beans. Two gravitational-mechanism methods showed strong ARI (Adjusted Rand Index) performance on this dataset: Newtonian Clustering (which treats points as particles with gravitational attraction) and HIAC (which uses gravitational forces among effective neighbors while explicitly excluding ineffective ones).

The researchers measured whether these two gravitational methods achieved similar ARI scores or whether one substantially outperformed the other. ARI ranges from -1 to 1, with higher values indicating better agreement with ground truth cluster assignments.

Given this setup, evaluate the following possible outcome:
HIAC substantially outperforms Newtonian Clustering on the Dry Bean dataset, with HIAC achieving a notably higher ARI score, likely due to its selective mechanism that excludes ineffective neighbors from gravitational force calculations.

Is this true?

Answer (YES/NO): NO